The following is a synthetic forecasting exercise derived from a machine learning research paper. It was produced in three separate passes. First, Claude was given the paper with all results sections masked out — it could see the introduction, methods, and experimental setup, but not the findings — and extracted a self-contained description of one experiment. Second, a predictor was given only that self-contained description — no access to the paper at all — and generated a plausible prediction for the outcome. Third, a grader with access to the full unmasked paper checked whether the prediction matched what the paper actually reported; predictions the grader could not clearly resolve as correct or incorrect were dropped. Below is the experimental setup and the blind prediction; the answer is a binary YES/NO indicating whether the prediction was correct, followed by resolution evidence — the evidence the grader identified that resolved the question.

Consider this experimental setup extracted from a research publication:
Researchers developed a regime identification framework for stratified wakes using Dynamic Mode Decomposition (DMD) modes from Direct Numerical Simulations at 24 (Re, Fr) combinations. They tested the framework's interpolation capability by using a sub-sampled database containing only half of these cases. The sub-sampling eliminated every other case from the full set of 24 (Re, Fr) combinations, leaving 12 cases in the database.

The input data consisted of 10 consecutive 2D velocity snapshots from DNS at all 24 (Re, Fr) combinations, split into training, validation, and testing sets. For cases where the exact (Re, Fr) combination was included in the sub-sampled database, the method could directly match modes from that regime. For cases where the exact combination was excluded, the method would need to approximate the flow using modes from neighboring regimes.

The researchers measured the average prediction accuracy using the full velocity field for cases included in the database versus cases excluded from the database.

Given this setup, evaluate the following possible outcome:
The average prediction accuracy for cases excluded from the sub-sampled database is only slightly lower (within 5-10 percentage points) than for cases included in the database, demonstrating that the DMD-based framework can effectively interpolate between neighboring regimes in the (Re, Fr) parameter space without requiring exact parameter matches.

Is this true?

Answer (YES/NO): NO